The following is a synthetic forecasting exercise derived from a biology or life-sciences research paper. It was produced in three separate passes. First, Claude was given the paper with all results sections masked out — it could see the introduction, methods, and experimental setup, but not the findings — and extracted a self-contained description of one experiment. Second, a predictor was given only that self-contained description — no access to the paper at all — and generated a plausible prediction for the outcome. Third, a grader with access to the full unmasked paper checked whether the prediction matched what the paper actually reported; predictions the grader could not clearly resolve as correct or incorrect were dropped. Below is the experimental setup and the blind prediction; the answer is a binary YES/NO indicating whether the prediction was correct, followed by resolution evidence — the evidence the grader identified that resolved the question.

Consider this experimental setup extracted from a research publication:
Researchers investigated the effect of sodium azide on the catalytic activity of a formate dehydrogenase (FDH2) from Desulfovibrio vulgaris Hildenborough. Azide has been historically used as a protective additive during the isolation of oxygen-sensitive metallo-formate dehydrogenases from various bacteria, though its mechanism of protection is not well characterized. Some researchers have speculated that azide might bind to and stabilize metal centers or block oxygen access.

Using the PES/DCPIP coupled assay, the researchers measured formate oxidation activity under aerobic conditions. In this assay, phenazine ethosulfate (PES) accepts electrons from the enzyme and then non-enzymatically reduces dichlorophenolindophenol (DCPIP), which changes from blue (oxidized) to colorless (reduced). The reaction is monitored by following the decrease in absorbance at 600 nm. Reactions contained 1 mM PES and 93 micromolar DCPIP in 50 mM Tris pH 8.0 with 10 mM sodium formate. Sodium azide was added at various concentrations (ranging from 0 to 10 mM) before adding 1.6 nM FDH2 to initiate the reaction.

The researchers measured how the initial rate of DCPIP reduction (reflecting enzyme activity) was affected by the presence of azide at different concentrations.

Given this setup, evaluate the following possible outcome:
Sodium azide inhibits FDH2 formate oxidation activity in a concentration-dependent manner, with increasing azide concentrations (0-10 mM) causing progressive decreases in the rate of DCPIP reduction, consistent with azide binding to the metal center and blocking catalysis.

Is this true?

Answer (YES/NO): YES